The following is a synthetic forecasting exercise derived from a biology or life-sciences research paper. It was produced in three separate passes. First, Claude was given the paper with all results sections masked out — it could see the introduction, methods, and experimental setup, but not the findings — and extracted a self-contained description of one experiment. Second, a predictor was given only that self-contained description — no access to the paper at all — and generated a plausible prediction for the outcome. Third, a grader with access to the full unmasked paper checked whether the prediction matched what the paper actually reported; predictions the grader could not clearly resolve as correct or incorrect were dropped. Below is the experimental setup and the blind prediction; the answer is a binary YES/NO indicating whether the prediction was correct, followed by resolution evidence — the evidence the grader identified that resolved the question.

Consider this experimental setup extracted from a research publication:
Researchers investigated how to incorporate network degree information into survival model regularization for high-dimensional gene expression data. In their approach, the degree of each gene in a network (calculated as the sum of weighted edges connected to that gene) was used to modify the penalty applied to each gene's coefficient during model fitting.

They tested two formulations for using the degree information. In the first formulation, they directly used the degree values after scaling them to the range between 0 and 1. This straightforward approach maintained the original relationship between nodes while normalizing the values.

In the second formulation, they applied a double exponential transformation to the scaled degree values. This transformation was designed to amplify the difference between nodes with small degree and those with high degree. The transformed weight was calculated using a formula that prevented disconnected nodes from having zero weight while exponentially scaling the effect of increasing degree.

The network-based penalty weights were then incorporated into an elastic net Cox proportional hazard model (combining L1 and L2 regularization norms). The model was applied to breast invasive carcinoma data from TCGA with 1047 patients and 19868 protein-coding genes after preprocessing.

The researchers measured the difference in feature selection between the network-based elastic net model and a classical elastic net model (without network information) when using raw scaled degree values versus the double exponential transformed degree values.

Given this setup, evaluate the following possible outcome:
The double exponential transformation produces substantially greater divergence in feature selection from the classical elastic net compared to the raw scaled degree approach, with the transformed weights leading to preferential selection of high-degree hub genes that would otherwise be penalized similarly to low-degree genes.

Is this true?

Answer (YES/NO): NO